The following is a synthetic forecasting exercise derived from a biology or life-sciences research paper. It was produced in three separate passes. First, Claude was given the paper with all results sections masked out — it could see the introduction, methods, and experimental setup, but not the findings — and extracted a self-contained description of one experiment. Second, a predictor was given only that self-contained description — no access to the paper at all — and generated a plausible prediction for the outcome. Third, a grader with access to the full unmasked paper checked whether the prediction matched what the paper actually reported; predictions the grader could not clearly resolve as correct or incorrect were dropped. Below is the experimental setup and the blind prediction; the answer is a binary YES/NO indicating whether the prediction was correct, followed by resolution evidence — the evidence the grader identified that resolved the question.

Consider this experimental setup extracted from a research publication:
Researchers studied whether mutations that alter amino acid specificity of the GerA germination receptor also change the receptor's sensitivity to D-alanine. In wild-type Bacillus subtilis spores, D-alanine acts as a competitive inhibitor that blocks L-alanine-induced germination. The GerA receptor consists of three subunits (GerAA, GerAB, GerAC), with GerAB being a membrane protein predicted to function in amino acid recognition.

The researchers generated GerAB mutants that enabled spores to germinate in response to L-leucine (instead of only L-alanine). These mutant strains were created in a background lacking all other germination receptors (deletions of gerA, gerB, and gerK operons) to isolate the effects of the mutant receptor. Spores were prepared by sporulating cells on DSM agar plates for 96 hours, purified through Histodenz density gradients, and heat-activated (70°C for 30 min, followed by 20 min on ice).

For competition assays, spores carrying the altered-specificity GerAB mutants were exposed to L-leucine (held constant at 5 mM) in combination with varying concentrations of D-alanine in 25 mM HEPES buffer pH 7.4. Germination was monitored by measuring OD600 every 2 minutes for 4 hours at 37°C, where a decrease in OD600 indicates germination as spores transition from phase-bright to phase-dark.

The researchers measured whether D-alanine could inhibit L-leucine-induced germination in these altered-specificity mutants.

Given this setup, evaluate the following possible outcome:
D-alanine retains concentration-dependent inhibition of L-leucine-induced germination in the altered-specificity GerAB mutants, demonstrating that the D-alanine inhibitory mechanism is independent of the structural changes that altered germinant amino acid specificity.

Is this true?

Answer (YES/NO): NO